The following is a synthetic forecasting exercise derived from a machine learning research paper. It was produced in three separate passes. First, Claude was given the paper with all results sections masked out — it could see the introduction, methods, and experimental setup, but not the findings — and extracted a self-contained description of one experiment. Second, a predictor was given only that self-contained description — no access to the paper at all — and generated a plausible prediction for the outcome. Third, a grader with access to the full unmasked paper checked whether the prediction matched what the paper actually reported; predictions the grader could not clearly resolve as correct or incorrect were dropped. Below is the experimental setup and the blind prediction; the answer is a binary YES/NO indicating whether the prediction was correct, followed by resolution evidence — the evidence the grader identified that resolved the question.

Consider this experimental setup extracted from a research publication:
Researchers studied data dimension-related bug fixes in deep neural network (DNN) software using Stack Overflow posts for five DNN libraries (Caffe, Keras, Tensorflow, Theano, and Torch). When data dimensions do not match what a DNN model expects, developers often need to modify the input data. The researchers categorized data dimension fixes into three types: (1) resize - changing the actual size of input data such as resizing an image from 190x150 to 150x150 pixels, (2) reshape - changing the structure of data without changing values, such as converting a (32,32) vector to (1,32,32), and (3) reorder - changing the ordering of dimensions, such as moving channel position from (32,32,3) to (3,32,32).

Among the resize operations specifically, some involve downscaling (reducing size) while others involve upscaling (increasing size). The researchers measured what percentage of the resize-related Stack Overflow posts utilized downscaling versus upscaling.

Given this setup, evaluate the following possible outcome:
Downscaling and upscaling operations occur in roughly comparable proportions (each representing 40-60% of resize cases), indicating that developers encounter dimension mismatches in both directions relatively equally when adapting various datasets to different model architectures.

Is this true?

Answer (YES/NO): NO